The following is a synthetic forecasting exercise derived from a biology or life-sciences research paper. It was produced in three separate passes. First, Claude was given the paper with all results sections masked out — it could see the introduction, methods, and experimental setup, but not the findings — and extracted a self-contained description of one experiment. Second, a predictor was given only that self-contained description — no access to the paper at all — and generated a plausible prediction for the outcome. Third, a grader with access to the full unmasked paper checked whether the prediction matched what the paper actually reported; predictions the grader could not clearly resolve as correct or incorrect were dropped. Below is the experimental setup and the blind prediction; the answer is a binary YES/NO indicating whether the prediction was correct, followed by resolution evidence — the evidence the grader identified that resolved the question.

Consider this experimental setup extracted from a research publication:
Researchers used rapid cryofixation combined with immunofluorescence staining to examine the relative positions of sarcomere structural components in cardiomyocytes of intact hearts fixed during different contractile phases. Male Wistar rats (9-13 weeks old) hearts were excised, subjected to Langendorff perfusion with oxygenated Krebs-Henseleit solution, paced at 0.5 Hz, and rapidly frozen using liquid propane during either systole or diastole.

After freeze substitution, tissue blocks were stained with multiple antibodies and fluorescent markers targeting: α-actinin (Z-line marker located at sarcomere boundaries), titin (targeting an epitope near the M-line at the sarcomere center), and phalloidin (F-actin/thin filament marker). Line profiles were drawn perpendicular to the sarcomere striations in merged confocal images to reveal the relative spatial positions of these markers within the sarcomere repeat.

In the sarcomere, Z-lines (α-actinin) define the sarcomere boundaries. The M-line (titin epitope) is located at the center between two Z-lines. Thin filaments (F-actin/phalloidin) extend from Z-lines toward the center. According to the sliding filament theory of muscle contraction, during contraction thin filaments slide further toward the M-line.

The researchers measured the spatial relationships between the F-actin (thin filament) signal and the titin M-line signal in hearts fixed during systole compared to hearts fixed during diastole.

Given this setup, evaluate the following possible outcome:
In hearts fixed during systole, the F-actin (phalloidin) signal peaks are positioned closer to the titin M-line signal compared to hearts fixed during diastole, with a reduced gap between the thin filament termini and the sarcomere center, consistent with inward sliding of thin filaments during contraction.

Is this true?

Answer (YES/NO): YES